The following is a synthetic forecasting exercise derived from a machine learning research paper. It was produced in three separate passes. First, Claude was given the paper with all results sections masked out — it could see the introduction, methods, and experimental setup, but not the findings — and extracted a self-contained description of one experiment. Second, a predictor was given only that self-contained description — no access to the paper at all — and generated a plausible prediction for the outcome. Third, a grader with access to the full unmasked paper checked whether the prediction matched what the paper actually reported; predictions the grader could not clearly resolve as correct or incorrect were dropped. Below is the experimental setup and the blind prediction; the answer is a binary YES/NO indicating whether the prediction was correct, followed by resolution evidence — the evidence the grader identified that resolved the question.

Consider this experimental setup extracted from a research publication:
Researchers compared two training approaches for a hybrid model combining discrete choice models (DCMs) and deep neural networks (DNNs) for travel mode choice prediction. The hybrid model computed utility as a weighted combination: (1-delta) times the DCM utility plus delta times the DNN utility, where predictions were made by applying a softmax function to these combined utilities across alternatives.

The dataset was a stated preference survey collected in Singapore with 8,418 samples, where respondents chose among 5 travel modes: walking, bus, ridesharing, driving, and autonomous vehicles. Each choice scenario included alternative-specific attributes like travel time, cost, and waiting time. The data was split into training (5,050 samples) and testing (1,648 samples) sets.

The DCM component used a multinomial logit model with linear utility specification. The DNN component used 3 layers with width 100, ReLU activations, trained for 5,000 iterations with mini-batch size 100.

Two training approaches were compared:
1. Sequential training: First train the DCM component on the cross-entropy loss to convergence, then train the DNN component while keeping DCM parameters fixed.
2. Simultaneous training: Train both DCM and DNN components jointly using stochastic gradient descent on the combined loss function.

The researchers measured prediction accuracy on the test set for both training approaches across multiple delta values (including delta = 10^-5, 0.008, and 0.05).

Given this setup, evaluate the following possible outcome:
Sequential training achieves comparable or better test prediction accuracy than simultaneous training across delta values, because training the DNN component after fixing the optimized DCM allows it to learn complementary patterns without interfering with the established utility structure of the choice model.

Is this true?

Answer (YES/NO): YES